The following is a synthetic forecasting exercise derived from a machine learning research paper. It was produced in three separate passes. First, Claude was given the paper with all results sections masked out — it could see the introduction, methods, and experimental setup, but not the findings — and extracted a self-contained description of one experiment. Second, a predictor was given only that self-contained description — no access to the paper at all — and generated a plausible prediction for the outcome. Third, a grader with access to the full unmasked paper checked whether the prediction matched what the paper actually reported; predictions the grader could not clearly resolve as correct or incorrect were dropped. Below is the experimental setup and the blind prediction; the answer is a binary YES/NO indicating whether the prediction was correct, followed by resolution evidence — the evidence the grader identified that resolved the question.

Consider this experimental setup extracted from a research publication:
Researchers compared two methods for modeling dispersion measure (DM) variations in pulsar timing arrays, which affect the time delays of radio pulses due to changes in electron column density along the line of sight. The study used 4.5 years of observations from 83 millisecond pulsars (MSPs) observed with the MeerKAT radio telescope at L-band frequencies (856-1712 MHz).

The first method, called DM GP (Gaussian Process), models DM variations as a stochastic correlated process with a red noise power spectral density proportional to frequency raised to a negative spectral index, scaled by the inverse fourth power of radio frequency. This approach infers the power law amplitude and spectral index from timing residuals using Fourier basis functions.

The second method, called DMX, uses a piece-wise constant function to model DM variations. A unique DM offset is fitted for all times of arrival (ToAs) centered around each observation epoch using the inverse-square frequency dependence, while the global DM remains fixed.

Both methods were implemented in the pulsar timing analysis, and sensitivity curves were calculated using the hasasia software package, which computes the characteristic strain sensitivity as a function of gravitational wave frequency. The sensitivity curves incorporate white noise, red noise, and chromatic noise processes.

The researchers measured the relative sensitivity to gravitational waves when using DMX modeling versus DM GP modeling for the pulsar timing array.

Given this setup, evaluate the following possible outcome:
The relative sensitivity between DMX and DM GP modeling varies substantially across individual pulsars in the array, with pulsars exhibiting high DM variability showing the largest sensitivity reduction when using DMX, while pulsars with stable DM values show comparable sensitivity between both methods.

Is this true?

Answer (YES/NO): NO